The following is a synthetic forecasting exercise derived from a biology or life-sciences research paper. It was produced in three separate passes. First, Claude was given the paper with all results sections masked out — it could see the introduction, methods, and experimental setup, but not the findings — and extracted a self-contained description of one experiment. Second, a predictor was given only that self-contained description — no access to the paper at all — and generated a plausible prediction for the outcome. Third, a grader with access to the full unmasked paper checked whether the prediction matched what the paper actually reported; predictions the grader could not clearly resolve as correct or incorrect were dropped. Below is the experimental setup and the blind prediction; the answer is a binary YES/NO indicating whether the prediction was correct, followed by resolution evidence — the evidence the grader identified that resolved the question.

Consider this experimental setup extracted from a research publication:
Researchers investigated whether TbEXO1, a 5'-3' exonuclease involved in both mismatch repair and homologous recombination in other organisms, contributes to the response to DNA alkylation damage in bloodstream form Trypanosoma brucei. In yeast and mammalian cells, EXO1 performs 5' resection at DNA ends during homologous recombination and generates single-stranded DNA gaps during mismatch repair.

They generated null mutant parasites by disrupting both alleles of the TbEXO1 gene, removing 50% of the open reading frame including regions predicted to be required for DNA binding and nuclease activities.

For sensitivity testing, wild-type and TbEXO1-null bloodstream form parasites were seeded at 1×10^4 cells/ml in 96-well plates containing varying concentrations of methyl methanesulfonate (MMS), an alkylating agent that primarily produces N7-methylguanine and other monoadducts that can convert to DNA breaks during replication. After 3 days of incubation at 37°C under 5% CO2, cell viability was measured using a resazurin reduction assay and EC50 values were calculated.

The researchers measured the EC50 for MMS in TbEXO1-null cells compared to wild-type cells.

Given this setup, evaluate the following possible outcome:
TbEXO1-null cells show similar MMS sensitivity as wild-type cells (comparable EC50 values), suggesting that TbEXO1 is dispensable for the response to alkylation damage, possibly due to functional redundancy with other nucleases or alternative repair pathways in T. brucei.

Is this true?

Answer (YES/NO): YES